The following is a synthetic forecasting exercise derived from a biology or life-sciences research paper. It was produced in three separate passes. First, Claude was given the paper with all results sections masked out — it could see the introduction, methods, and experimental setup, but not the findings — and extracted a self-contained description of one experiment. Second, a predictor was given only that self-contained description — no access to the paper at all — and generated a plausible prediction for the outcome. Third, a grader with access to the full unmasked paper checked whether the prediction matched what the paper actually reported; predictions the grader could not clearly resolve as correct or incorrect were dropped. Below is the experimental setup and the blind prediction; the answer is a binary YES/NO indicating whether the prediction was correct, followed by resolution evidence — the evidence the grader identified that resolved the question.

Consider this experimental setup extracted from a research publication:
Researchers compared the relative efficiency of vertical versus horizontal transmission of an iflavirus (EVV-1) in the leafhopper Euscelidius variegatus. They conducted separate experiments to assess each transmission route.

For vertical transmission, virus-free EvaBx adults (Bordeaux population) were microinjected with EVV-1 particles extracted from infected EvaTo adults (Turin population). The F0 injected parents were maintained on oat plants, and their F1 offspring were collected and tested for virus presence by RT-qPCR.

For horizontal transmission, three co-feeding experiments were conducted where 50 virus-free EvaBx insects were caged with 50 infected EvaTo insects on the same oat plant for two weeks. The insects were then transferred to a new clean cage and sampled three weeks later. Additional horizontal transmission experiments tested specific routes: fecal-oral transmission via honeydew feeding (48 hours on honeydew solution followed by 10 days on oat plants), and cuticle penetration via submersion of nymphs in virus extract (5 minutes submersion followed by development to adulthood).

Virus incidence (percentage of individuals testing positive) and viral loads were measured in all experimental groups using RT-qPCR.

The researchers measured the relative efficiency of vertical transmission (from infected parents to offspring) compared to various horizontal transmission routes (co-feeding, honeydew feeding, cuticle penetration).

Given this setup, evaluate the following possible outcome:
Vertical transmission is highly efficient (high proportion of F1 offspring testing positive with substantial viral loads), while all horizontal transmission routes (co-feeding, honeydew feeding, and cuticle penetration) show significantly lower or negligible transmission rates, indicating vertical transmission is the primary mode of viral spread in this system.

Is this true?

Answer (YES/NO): YES